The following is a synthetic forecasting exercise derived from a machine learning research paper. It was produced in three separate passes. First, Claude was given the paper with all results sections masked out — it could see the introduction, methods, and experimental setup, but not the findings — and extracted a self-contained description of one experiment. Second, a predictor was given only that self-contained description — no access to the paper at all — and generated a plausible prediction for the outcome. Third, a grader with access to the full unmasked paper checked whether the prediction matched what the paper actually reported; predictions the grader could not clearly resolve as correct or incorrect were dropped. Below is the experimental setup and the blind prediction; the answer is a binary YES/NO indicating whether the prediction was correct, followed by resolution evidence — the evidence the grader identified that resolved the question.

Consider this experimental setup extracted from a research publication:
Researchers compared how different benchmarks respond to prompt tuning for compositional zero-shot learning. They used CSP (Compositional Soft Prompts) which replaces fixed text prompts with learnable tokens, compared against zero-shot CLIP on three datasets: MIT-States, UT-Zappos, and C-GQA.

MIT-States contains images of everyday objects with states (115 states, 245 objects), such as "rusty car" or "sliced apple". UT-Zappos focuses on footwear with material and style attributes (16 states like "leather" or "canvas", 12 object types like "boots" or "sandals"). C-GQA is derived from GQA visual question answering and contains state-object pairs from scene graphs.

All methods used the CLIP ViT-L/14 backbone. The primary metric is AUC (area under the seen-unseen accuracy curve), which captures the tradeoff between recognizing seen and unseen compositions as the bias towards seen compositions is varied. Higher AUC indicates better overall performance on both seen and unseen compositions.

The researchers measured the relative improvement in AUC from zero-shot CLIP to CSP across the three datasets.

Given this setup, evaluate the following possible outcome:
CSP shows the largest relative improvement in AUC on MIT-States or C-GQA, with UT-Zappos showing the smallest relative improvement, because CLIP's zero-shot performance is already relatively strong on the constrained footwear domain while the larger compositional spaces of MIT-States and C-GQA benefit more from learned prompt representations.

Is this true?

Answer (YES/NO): NO